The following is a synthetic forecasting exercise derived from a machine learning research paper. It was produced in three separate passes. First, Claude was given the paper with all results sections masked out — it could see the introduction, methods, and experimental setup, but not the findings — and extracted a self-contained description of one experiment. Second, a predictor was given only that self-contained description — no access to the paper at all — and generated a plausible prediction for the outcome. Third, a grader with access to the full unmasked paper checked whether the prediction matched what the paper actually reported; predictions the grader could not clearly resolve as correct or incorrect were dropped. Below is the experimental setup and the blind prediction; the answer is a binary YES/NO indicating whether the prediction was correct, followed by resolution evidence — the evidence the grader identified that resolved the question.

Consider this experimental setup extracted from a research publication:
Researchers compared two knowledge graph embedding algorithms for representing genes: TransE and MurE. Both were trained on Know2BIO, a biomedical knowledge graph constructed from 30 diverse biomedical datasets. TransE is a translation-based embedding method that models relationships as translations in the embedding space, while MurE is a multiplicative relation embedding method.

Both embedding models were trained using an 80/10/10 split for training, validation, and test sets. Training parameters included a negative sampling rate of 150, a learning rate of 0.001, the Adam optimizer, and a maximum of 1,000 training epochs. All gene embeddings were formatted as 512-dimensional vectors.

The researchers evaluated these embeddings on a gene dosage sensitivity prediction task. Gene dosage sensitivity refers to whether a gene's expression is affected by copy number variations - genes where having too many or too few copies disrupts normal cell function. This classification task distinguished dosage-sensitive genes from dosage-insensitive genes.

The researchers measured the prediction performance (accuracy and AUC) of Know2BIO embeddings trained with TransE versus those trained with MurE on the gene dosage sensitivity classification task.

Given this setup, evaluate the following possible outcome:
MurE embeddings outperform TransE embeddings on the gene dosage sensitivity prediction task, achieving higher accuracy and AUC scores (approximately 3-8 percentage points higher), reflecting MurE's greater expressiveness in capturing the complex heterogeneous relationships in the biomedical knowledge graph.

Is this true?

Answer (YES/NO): NO